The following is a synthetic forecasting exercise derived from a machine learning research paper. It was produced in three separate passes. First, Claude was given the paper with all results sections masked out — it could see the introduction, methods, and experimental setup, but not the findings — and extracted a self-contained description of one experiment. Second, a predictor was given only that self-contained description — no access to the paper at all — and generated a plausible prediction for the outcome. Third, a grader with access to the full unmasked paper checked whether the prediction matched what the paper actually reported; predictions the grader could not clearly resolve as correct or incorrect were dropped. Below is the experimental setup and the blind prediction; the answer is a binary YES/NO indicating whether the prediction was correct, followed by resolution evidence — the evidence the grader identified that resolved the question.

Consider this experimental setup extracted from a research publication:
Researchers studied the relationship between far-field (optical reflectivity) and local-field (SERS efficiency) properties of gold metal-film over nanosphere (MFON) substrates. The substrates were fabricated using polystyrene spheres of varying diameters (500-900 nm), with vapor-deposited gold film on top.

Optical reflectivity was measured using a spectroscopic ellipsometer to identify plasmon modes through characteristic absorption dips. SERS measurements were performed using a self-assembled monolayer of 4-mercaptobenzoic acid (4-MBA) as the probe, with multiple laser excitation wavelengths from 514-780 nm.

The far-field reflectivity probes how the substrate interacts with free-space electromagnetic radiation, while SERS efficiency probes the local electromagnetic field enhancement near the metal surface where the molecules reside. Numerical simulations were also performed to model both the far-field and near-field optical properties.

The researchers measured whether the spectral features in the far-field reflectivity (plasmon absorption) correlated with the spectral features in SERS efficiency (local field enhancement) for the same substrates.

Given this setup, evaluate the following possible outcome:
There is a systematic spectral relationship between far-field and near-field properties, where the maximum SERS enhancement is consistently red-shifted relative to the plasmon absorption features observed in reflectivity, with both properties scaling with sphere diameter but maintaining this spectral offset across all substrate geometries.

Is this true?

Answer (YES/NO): NO